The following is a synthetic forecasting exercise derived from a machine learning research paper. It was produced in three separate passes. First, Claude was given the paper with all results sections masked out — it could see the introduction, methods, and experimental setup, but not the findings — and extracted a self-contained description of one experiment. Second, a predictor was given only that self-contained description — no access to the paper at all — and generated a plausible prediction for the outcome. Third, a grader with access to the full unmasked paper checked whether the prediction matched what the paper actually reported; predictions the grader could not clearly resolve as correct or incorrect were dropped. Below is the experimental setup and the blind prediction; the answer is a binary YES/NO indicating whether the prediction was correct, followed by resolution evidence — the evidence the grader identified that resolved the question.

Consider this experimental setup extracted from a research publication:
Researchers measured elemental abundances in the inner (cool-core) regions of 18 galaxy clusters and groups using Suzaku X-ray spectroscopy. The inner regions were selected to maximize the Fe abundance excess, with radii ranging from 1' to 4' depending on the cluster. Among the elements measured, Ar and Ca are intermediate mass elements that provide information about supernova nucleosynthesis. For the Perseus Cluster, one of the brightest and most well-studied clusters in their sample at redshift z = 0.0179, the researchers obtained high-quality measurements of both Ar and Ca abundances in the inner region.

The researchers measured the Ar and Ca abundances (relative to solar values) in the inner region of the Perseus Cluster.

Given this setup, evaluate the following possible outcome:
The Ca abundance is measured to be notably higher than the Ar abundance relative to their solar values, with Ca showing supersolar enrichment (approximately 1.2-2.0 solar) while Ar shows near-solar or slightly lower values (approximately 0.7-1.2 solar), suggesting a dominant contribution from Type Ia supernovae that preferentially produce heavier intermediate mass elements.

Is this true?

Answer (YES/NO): NO